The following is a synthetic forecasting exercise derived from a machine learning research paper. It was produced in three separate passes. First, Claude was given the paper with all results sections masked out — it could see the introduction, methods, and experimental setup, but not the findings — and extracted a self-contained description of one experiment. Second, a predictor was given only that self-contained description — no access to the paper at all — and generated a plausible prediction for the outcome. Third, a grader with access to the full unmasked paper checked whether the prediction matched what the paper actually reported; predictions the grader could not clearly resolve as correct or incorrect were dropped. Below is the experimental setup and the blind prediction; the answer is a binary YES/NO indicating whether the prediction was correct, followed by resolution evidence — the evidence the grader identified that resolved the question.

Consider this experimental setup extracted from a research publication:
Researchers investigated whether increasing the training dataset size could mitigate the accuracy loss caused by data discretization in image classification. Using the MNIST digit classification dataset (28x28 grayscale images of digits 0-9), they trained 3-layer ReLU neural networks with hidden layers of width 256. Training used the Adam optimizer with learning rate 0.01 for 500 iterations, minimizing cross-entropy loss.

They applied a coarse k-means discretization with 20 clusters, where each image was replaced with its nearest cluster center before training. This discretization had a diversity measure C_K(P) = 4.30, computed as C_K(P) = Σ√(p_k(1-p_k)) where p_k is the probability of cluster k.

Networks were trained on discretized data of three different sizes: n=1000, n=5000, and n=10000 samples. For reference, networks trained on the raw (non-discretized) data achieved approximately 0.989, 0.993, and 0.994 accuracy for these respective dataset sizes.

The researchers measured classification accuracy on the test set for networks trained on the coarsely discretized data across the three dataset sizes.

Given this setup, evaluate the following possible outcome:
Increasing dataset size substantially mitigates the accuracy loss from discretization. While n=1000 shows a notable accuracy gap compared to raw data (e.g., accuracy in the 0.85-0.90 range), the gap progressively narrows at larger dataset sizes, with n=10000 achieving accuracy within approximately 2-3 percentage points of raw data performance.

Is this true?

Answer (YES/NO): NO